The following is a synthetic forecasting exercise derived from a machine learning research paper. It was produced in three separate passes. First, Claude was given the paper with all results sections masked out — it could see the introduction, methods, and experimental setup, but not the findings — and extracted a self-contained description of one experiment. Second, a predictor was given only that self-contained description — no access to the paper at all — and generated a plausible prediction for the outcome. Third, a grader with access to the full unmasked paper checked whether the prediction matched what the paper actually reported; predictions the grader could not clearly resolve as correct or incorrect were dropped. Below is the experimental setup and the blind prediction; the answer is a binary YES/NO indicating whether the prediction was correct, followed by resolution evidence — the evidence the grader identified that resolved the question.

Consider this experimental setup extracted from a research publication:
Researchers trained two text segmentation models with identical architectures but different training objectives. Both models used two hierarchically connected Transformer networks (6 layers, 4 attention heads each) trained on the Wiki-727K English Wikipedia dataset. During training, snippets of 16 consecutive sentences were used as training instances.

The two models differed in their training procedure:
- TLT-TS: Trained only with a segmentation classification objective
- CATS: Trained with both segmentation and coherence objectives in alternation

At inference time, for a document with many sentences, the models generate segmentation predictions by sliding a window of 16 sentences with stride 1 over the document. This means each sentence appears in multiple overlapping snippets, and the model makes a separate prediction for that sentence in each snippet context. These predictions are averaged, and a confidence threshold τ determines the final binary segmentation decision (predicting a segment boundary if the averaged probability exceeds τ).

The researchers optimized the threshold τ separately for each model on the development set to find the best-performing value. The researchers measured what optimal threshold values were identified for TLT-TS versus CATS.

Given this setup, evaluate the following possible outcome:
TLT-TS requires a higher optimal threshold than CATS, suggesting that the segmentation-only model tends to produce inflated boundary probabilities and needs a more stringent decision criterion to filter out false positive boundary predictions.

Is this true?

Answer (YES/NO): YES